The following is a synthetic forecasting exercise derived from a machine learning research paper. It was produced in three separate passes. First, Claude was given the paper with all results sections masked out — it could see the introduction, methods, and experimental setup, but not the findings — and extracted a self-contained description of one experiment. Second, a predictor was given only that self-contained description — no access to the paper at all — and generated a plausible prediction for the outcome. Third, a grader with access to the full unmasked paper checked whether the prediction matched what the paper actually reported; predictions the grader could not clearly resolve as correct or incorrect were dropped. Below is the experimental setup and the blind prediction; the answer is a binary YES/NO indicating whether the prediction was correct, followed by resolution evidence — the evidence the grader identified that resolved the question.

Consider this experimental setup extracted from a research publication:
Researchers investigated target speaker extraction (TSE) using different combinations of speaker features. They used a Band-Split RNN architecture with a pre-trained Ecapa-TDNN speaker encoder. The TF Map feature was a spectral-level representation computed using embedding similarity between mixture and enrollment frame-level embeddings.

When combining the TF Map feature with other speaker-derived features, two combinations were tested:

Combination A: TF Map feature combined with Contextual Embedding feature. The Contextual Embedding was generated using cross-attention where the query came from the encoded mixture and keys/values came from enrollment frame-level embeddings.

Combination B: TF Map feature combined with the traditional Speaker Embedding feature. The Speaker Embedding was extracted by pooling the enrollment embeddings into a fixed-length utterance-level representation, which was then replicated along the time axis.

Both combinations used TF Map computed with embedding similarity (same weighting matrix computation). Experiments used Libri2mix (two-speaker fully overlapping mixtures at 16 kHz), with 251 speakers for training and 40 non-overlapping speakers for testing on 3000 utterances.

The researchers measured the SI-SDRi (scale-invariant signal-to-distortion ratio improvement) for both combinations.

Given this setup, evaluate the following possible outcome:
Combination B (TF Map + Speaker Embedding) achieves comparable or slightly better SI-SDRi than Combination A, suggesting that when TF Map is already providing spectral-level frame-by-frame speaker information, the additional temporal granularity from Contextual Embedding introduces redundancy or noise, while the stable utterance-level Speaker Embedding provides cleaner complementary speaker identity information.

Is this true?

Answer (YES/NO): NO